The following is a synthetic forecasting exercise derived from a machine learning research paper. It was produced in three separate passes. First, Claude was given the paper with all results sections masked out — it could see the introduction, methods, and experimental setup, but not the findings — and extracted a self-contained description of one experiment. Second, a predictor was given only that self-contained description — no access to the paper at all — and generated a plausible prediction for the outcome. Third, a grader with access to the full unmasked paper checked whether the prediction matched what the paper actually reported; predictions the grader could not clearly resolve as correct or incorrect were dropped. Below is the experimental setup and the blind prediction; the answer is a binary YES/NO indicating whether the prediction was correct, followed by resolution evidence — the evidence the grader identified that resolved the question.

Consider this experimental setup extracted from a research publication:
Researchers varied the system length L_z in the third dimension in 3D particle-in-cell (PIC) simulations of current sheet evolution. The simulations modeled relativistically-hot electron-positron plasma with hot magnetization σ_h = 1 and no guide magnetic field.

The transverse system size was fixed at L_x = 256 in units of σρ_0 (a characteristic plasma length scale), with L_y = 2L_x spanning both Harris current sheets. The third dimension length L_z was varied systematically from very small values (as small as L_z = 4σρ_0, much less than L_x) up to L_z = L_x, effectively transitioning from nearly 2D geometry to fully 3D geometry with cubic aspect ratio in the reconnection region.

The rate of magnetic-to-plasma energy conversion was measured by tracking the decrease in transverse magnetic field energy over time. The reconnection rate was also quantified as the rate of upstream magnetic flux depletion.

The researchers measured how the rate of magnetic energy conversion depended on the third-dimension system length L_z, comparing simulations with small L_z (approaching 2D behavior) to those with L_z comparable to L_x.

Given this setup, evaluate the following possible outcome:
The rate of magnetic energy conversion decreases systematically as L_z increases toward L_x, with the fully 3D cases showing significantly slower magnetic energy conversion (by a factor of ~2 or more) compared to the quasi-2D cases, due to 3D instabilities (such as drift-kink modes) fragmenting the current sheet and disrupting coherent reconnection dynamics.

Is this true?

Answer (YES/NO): YES